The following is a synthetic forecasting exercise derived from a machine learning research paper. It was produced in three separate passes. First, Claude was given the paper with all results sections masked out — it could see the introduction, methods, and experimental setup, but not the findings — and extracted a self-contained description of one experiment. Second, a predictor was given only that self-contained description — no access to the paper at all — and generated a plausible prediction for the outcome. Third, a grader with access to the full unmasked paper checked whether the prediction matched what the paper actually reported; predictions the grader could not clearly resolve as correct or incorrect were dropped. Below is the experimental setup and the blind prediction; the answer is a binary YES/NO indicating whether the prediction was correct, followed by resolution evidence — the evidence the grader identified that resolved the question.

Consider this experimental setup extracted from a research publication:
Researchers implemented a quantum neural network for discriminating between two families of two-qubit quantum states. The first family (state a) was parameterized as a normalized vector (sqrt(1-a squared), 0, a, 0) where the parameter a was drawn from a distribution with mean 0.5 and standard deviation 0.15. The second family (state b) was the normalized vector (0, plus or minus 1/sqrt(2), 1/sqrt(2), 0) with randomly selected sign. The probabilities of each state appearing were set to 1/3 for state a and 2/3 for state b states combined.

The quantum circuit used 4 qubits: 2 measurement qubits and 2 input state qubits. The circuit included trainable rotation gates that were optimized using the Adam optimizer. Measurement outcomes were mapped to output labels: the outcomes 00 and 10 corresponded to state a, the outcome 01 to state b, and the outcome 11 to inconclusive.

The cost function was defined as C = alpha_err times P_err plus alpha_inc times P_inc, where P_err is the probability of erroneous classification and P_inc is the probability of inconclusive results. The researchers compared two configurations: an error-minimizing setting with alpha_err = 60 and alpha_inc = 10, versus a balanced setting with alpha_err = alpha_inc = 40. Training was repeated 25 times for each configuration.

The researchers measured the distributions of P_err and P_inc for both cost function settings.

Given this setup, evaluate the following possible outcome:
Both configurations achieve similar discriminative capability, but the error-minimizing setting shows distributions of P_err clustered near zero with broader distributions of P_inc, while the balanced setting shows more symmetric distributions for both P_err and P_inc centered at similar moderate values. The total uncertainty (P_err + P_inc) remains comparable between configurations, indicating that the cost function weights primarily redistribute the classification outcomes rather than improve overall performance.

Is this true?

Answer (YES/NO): NO